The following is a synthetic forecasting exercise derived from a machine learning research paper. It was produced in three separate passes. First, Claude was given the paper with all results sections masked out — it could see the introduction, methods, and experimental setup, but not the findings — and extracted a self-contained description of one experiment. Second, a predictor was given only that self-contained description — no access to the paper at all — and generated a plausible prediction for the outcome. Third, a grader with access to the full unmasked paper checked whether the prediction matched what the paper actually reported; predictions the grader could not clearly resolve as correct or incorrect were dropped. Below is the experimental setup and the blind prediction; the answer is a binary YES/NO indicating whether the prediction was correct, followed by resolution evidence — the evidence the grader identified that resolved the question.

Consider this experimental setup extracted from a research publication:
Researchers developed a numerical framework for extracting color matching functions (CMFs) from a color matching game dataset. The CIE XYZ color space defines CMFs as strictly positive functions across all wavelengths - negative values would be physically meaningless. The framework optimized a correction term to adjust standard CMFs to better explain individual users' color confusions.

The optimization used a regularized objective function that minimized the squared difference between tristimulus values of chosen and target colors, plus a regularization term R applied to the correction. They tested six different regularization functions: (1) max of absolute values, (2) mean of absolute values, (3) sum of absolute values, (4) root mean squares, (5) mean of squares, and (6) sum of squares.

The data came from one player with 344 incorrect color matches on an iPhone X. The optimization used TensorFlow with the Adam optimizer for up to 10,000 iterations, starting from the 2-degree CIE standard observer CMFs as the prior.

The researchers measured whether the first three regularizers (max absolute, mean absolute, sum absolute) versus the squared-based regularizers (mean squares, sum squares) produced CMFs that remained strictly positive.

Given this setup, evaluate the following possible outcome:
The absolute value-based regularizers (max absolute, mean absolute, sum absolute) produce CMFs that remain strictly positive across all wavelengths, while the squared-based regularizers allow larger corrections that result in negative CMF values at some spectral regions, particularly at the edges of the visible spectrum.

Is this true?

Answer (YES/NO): NO